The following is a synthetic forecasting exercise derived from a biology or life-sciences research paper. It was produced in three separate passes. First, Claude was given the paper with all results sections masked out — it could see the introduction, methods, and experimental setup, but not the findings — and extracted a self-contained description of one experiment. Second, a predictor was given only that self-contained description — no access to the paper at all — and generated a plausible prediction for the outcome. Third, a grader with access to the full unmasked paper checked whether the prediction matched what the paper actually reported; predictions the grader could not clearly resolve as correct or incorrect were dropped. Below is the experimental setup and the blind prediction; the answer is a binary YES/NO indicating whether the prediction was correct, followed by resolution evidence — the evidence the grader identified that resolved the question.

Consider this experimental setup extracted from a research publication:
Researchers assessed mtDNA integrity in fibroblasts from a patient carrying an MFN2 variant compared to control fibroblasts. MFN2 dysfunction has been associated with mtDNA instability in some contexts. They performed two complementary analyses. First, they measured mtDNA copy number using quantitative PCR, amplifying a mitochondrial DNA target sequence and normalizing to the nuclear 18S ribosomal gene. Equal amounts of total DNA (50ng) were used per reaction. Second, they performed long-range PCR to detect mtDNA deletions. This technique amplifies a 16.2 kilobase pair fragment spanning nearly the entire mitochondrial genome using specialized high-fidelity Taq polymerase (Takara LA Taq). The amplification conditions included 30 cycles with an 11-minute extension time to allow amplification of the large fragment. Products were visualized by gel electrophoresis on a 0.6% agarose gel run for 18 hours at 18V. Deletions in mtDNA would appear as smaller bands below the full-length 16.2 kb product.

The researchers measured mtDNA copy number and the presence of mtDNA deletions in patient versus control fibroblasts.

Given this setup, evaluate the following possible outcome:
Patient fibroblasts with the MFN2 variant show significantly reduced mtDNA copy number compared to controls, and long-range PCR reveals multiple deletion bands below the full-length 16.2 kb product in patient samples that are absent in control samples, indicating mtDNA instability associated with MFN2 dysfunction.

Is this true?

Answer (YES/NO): NO